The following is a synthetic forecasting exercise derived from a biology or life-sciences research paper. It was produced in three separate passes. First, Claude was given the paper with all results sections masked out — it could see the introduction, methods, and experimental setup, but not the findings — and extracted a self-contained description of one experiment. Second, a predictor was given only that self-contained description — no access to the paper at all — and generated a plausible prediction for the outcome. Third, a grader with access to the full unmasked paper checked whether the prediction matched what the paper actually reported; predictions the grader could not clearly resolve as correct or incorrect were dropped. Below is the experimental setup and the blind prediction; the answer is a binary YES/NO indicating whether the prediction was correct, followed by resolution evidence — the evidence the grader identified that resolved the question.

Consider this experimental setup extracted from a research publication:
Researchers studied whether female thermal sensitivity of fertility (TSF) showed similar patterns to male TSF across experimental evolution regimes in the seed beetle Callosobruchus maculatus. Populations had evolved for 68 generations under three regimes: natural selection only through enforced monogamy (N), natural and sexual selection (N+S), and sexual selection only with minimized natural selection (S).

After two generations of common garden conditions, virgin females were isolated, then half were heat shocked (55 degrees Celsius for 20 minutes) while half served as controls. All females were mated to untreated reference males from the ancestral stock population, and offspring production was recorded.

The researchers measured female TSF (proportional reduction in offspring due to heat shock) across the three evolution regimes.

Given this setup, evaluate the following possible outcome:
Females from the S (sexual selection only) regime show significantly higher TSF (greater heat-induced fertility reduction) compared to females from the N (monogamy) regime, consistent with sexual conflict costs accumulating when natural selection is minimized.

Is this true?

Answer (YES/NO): YES